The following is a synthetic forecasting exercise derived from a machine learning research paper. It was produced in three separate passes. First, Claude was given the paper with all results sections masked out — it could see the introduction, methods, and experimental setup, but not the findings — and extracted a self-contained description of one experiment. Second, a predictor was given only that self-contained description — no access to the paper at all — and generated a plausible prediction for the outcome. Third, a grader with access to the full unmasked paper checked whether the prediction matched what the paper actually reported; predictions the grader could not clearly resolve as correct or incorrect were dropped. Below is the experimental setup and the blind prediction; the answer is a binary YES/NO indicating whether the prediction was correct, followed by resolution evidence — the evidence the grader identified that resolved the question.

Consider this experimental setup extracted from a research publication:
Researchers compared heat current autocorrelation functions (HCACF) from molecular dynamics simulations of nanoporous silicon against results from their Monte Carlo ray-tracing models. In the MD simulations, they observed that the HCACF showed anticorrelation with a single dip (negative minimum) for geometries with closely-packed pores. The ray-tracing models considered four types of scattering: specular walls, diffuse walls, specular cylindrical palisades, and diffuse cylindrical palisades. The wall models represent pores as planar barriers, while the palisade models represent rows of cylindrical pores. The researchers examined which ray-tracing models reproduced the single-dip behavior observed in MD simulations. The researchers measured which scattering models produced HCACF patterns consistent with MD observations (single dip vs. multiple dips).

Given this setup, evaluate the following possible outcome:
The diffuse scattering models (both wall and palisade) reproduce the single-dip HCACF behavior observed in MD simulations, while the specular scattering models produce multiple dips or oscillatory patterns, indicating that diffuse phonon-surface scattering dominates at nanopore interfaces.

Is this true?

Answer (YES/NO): NO